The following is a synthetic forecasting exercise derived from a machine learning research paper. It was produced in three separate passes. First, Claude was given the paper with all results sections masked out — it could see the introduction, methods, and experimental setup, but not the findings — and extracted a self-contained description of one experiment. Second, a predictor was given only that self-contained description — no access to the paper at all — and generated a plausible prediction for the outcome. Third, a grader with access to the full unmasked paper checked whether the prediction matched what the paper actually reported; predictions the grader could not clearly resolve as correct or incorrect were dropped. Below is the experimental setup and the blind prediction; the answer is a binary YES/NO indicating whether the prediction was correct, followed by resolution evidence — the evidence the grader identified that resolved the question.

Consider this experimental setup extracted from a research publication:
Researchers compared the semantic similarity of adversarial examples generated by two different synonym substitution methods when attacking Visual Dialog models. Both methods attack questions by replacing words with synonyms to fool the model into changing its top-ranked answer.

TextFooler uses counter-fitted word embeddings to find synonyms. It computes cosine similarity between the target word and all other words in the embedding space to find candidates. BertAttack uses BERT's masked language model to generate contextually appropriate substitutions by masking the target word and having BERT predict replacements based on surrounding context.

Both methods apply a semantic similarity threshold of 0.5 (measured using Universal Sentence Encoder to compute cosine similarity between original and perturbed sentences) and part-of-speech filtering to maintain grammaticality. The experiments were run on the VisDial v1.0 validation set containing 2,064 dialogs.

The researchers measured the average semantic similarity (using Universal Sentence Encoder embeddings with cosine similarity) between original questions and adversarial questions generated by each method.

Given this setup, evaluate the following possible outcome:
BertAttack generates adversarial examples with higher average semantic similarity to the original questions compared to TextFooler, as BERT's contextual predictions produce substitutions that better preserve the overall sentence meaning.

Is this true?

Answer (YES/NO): NO